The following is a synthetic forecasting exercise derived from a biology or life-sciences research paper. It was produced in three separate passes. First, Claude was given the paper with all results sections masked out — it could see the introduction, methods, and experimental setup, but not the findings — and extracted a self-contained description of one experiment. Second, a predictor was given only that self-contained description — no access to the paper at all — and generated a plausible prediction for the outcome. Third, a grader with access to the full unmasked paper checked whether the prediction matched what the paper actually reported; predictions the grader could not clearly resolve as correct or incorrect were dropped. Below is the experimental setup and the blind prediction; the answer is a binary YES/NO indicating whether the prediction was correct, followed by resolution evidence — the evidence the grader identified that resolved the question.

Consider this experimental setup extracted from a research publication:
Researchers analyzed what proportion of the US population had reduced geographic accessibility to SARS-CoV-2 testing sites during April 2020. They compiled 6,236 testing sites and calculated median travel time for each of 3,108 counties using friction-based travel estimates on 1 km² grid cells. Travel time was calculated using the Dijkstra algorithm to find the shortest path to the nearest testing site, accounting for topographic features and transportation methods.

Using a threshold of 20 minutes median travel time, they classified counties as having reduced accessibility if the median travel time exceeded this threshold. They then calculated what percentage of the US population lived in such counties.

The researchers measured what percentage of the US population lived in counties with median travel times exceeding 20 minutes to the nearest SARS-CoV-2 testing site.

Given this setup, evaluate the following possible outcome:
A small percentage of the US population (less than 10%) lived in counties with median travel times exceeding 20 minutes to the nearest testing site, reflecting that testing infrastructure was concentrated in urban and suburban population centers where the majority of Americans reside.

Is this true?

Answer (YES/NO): NO